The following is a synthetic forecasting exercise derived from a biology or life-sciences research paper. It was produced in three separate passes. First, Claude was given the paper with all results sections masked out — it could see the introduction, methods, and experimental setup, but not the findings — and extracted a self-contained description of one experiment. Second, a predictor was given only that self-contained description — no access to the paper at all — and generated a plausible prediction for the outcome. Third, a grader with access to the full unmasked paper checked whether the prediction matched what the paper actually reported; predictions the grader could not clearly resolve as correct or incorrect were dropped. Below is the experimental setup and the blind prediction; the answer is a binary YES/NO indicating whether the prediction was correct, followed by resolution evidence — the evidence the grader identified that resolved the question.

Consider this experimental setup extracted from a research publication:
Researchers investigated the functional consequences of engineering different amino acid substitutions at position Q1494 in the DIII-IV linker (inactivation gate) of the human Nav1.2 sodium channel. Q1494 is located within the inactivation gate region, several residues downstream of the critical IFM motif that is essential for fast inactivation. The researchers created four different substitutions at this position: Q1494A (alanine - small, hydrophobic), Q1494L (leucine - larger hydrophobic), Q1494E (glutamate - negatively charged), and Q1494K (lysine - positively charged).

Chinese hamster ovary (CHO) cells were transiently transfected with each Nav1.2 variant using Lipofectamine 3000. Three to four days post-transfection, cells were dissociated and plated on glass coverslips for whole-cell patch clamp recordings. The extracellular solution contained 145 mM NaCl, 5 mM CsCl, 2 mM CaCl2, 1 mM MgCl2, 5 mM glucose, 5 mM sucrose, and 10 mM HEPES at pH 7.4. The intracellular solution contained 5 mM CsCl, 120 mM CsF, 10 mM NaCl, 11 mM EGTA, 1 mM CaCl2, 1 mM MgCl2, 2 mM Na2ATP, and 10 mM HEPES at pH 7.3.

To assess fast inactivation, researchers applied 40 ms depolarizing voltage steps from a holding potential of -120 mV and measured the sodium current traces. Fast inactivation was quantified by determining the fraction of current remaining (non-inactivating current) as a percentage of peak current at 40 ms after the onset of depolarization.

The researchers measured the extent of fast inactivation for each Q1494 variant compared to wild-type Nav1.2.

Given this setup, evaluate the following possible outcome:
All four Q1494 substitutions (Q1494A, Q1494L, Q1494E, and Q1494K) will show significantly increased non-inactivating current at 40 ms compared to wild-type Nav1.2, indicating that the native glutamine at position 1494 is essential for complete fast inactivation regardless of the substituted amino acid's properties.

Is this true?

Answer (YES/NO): YES